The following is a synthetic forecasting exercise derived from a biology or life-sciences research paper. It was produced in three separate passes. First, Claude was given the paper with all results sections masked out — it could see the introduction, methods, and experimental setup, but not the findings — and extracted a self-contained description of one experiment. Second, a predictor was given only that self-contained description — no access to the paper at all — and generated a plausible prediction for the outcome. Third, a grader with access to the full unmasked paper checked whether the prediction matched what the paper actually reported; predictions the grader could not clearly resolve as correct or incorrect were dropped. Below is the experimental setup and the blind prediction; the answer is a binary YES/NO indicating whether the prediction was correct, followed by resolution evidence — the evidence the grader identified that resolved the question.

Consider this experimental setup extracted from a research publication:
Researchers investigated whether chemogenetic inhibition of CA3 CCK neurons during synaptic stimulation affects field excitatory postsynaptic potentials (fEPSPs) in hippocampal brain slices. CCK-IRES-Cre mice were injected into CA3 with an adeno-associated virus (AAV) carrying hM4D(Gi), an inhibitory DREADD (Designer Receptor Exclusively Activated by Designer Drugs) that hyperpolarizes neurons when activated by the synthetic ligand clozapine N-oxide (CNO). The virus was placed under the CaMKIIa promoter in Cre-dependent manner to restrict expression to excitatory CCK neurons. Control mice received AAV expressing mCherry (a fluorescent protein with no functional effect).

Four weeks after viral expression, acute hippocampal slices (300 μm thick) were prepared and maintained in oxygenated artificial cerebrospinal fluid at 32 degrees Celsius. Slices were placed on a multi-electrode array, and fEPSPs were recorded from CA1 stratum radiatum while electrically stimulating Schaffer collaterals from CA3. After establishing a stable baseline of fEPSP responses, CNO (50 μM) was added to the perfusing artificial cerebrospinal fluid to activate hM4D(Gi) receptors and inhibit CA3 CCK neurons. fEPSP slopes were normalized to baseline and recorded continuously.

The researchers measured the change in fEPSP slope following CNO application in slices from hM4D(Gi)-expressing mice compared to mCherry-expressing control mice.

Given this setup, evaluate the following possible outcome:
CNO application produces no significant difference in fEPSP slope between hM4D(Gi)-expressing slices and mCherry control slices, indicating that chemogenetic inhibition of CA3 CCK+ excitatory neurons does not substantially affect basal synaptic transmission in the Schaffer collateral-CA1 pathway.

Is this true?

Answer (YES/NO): NO